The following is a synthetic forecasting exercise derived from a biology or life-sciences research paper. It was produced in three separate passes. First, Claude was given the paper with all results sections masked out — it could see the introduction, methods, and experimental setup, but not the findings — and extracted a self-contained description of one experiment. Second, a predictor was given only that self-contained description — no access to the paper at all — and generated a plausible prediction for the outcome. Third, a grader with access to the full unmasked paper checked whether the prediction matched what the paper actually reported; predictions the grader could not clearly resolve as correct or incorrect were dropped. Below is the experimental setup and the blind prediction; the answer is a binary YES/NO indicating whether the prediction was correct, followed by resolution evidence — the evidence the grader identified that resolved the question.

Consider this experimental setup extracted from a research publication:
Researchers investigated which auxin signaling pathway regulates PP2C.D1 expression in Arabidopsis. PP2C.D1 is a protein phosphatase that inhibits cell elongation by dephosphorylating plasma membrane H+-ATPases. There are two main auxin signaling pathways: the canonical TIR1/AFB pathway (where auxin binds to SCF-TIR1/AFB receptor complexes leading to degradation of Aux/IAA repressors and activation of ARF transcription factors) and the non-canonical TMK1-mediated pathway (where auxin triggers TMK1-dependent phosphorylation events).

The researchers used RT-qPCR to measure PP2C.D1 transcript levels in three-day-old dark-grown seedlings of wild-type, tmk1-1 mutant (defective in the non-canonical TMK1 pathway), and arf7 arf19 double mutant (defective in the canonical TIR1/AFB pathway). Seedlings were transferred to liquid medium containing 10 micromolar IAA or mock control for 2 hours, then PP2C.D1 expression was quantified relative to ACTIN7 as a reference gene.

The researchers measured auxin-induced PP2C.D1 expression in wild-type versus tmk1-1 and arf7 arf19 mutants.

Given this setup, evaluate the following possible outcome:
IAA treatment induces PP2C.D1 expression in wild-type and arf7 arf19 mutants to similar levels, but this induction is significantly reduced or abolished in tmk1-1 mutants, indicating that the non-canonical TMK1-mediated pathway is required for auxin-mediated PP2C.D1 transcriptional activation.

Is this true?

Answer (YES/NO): NO